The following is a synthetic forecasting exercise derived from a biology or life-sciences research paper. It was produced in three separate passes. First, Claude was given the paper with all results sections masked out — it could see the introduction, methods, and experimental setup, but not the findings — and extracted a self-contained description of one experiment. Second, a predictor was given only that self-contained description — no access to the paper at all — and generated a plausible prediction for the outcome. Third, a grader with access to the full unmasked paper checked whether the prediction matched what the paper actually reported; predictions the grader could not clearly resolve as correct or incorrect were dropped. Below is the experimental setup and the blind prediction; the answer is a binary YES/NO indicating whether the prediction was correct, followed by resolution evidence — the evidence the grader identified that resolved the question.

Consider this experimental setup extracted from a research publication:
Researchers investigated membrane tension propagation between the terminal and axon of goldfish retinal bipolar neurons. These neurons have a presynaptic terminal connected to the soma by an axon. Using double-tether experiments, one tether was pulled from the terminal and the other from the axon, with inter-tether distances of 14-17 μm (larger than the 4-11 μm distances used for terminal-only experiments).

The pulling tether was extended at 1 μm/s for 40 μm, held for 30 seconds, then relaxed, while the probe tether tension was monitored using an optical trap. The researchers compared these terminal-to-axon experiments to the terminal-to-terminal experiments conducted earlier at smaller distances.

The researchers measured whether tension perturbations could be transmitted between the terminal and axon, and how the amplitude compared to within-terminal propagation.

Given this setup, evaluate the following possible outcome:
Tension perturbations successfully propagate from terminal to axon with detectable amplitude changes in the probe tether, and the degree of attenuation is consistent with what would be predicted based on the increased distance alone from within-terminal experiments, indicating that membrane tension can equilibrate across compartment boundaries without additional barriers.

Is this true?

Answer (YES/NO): YES